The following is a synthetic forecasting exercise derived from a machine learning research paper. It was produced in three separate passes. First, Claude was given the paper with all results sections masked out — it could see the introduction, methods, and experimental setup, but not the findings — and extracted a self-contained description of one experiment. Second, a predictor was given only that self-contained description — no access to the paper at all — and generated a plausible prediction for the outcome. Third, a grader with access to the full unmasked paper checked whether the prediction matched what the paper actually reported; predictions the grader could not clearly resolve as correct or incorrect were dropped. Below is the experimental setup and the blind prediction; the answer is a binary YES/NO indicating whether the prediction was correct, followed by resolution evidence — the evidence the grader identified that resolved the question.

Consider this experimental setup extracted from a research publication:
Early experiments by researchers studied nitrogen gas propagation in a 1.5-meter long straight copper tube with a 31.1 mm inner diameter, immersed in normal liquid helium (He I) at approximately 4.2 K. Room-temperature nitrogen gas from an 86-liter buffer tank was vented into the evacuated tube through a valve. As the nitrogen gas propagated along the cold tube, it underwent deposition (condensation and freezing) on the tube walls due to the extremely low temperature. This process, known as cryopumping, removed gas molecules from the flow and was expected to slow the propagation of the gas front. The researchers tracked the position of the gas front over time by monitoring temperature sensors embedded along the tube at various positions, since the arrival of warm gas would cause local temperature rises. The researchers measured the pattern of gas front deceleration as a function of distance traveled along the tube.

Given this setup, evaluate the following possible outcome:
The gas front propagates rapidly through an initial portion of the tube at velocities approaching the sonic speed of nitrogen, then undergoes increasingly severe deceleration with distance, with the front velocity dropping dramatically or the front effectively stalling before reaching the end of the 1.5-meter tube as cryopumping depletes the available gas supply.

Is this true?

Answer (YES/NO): NO